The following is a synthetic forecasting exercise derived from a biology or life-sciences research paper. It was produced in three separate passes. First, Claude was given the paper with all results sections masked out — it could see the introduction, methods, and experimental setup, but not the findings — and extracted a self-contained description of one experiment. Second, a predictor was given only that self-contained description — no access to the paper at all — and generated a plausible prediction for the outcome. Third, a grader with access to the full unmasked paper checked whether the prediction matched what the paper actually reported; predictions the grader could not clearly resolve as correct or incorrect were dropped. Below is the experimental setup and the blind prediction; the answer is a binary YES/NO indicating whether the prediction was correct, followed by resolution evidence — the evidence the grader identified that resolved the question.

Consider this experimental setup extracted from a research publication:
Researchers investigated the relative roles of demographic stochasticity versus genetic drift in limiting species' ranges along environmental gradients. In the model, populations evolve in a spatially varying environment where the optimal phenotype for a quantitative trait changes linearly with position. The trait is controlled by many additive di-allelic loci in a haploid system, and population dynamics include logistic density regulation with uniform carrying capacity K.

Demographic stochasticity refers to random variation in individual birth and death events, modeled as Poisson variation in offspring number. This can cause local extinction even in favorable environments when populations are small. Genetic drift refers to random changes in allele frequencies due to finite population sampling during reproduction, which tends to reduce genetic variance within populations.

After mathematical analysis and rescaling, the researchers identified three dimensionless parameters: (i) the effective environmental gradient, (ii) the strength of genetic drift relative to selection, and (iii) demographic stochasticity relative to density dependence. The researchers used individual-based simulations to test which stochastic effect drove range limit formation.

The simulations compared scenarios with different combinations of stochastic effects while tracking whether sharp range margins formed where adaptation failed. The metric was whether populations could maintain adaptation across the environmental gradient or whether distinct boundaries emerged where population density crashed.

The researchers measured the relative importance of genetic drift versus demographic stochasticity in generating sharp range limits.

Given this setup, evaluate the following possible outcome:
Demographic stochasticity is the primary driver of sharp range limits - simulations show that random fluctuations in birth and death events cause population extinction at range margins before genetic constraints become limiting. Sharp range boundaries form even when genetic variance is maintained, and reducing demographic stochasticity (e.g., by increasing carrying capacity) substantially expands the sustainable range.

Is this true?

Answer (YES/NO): NO